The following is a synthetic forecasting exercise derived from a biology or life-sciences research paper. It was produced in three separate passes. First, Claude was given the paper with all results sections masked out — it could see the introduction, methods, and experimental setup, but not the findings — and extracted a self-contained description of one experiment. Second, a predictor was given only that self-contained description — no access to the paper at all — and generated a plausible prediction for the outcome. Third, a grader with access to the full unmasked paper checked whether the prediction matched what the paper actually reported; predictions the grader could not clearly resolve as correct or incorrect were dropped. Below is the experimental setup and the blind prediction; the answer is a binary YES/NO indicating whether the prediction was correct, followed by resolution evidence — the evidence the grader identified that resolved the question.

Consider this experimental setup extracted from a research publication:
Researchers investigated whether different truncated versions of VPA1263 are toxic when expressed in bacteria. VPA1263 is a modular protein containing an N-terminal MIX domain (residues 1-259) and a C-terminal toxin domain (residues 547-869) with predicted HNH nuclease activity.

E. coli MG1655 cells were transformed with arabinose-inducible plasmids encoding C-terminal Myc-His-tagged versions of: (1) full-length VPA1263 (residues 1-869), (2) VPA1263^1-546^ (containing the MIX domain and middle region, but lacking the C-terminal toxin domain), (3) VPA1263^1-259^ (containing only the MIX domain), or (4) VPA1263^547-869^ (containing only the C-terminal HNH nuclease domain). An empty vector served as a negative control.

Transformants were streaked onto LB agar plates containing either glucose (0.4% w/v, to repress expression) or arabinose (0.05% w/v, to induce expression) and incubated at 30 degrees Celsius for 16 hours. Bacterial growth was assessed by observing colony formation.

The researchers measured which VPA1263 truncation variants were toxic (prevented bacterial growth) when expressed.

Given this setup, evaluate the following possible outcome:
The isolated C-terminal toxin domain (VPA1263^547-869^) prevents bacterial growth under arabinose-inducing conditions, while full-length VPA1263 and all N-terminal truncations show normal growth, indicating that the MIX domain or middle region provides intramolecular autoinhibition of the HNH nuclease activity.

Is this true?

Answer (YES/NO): NO